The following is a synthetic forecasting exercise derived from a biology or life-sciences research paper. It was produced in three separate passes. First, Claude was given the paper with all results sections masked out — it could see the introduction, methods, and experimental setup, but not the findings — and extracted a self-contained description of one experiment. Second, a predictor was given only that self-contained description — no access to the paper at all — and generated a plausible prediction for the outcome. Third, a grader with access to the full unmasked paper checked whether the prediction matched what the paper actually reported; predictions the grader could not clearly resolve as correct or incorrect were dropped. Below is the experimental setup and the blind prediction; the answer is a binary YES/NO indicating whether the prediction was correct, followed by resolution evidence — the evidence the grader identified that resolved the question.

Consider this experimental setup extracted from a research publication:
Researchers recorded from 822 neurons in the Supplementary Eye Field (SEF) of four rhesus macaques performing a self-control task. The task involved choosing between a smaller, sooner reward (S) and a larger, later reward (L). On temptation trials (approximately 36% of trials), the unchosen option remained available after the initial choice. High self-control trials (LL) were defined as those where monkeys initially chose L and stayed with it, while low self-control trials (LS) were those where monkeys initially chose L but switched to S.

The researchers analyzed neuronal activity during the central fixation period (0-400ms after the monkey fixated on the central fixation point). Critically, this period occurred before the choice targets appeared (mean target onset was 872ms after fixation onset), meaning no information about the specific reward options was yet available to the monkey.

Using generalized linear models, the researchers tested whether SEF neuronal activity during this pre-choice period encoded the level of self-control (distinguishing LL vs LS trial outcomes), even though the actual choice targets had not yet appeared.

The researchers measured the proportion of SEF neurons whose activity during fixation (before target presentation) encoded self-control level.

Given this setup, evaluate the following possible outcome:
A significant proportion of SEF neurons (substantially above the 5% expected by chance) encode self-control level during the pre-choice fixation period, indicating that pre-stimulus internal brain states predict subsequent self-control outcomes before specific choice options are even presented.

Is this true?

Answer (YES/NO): YES